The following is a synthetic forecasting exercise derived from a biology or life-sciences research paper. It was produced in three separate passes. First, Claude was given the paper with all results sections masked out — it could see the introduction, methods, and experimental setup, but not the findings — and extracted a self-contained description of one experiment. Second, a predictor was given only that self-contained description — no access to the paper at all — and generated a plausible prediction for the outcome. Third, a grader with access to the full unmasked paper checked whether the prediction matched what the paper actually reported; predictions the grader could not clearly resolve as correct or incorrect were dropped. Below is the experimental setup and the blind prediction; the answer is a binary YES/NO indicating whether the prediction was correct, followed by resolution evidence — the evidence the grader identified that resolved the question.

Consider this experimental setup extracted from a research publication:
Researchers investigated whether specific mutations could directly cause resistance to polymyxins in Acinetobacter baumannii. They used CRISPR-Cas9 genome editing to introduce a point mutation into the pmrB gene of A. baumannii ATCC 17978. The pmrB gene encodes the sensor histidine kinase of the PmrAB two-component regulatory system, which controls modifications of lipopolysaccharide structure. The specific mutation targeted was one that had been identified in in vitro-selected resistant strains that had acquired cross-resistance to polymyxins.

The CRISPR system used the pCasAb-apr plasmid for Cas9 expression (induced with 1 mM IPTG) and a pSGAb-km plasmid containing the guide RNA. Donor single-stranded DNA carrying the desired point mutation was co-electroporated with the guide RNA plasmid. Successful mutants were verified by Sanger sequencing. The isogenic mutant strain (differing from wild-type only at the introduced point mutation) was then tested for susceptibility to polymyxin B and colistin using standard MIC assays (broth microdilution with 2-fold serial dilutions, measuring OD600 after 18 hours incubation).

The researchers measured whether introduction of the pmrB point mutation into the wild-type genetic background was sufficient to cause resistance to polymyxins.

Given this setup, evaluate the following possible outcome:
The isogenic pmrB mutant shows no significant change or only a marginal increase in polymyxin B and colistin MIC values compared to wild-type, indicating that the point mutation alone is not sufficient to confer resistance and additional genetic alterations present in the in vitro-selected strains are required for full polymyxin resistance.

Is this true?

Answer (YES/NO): NO